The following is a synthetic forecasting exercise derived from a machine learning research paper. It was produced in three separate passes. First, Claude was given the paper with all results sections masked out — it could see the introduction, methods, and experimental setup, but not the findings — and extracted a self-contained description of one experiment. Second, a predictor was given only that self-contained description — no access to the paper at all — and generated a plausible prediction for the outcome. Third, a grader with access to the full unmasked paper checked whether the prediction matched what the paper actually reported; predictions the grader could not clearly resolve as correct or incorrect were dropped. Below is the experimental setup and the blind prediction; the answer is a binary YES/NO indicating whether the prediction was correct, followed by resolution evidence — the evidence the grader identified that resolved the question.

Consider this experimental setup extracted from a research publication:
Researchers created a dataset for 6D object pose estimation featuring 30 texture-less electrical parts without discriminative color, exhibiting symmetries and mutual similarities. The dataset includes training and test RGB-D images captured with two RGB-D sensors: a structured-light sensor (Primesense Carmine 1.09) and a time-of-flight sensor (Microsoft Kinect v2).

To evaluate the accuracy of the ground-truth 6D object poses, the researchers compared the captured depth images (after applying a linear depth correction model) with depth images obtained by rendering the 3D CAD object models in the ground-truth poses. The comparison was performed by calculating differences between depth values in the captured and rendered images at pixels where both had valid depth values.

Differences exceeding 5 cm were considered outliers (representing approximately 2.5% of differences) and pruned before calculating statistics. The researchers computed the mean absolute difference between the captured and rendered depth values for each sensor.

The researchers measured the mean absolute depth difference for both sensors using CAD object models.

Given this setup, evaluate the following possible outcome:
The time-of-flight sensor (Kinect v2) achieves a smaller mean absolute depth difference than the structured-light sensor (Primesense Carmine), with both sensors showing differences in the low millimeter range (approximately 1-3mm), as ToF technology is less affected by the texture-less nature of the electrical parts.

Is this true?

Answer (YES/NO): NO